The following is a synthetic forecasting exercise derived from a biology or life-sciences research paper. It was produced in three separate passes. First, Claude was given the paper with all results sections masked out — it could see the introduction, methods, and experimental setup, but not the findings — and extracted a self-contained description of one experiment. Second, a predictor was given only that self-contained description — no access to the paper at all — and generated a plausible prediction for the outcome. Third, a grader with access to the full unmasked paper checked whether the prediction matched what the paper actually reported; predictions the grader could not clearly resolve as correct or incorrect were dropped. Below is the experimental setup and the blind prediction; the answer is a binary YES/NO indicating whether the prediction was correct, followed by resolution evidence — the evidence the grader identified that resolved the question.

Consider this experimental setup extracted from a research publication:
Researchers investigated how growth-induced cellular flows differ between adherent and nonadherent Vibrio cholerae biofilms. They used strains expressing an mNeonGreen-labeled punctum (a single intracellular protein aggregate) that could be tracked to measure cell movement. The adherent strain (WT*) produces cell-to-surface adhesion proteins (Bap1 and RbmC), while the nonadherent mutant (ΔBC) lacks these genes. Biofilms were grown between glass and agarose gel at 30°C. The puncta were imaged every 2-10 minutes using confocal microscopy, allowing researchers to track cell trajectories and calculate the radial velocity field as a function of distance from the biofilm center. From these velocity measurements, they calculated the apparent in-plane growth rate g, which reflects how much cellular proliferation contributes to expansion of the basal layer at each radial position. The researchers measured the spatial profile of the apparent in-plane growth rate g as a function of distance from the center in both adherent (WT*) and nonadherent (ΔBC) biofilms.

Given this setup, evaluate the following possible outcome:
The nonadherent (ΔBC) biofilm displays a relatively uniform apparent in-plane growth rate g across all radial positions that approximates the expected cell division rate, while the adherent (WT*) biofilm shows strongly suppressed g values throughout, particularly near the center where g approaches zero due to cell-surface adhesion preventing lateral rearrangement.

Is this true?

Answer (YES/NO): NO